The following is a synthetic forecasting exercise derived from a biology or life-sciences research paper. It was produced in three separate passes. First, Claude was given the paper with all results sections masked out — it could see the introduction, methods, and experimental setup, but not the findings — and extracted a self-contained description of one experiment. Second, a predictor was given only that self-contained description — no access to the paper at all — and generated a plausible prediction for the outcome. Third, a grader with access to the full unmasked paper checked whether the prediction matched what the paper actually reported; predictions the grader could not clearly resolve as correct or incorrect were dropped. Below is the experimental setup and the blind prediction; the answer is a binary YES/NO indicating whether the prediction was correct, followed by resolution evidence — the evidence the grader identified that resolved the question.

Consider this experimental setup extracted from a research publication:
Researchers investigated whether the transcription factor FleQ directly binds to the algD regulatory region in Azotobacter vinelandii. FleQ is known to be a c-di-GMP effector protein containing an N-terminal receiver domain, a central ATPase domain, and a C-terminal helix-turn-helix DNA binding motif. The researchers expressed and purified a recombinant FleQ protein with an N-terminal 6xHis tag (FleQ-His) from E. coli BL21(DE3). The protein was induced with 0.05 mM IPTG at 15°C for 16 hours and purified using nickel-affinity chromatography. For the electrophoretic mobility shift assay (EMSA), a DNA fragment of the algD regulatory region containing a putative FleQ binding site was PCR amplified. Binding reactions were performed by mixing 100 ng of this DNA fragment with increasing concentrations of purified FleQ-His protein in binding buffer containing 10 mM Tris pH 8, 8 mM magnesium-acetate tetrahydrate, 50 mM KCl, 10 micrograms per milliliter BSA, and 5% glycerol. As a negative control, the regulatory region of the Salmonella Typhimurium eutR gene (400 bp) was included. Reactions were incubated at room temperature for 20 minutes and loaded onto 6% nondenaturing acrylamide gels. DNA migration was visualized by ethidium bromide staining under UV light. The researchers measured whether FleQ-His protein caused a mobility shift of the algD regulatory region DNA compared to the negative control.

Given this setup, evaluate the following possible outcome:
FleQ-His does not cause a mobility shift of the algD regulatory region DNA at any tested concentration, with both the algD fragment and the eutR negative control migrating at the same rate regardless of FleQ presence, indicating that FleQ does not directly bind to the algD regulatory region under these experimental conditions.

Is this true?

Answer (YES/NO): NO